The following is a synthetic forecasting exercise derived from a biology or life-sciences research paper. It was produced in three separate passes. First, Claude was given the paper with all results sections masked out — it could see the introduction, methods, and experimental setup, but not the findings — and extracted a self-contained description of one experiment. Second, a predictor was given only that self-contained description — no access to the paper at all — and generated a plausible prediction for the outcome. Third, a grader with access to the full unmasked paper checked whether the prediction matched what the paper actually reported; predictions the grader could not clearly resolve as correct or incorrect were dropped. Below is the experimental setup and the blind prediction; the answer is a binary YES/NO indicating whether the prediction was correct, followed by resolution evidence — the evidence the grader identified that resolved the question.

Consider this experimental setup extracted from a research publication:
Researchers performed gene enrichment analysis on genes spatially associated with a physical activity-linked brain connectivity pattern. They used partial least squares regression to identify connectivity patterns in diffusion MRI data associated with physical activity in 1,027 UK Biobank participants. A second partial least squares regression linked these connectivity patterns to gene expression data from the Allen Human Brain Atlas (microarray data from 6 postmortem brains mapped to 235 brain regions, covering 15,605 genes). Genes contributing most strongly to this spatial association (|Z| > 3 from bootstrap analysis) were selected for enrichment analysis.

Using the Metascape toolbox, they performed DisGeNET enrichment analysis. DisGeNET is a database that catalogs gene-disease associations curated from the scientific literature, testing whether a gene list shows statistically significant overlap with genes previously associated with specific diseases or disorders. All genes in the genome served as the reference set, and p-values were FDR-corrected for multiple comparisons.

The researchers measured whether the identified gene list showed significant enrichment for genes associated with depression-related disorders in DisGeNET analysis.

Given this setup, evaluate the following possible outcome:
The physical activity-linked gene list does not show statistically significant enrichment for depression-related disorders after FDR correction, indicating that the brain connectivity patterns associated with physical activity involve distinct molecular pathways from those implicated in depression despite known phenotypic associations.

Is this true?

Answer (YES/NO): NO